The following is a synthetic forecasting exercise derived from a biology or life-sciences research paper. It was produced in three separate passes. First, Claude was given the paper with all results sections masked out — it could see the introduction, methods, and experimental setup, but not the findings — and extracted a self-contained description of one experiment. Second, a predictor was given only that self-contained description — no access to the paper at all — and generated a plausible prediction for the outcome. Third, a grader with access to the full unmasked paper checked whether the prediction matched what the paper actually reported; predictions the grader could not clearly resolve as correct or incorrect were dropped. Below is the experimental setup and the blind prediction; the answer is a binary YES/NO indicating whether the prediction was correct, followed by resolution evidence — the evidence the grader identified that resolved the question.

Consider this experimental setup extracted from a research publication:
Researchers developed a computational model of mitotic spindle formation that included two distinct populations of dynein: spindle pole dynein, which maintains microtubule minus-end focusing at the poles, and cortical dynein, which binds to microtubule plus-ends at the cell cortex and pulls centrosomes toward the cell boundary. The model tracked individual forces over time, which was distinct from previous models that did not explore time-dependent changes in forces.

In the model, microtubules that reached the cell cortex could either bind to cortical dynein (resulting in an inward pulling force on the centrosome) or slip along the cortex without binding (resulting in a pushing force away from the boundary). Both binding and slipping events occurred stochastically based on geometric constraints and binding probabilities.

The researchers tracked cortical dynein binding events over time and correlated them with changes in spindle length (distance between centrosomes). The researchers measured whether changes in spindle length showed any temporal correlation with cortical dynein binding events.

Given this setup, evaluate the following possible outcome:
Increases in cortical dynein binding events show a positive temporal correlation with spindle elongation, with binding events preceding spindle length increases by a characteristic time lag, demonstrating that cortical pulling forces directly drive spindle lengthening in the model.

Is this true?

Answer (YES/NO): NO